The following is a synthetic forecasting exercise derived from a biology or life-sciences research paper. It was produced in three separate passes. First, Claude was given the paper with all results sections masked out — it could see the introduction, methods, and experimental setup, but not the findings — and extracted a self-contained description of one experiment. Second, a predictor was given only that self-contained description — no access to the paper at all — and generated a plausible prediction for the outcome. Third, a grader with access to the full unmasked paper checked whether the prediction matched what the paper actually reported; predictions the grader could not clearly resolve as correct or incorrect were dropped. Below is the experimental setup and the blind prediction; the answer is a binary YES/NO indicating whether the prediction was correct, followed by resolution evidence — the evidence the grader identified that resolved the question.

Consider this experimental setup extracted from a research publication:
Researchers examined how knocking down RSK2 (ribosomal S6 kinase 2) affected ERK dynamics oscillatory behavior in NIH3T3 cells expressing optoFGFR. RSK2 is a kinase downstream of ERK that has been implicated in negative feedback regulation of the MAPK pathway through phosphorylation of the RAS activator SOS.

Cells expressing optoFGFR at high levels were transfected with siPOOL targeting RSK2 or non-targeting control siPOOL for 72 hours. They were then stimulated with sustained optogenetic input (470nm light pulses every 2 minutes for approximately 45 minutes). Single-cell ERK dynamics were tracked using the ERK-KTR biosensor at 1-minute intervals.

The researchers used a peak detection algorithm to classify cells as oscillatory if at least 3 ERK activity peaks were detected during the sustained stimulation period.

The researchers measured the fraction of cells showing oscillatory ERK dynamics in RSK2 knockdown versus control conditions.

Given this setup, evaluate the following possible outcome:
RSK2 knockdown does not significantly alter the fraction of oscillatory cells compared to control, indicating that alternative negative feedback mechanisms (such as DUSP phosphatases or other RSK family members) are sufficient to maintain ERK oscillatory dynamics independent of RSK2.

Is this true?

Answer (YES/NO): NO